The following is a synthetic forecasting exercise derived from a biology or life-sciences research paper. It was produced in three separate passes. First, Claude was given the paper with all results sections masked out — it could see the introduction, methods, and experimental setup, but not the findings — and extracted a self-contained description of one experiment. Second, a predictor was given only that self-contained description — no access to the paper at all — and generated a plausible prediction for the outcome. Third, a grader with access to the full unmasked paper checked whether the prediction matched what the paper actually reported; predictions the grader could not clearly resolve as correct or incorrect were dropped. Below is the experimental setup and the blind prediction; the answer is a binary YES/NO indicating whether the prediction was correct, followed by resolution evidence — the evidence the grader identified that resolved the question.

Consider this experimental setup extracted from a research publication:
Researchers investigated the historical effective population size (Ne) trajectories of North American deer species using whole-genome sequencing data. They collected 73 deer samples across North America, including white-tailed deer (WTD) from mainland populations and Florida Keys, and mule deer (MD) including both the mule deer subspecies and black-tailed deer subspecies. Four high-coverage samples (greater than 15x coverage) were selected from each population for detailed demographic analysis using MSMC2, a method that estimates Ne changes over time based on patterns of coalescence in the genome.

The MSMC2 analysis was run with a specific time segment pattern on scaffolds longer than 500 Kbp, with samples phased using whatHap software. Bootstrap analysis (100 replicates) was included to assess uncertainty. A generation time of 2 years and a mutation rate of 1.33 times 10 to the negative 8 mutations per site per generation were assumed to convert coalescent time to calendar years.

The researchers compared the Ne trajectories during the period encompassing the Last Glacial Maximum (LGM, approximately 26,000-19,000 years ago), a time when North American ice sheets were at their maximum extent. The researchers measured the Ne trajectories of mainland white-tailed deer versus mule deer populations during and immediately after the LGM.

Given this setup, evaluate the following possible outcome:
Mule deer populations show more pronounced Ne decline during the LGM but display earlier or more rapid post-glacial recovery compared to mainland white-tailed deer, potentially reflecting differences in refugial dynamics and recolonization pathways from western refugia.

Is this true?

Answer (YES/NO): NO